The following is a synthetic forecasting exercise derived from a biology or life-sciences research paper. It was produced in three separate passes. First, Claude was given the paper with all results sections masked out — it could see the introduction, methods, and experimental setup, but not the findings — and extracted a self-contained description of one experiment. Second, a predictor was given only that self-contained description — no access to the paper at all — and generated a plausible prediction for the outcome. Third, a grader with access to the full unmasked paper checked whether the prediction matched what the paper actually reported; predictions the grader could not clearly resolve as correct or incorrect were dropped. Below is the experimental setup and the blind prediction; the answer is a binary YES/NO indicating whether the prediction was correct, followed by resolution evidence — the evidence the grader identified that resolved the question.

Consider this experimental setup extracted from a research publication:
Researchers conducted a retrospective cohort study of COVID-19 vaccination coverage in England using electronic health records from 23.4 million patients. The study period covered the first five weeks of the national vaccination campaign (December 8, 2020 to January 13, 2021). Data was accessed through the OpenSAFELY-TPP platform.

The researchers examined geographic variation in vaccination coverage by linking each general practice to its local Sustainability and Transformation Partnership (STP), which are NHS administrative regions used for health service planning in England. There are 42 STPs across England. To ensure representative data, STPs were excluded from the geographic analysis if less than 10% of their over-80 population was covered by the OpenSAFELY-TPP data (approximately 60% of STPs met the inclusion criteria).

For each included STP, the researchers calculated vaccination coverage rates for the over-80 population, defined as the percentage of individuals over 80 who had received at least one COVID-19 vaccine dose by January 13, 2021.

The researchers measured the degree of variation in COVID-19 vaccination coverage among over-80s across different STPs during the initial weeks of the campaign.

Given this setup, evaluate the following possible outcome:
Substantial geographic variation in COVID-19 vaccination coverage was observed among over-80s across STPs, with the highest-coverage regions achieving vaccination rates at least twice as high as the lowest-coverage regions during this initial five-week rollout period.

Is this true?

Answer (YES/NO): YES